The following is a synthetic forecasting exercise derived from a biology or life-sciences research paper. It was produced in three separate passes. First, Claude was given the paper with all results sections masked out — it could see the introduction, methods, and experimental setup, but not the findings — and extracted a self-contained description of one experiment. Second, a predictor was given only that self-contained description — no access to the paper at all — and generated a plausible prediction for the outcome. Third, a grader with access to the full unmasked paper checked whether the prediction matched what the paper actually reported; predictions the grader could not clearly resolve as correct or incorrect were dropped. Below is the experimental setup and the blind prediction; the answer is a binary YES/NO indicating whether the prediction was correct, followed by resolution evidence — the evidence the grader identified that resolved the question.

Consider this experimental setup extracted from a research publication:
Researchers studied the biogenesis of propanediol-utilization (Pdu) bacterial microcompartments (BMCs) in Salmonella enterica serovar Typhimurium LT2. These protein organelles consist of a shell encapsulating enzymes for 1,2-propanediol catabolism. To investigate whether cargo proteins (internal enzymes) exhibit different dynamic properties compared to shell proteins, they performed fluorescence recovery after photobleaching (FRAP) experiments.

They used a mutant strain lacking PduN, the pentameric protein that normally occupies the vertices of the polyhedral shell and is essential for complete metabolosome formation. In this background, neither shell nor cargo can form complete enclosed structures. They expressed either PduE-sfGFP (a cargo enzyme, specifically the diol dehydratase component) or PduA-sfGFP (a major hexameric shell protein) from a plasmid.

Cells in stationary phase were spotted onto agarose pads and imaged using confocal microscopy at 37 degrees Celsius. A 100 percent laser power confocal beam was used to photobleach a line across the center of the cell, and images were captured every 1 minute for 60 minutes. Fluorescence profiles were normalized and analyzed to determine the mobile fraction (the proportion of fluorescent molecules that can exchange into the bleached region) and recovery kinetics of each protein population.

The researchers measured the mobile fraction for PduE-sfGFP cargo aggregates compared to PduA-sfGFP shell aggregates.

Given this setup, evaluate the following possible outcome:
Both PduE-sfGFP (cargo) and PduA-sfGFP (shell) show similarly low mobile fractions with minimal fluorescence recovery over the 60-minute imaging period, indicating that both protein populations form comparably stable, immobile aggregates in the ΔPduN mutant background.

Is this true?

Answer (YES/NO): NO